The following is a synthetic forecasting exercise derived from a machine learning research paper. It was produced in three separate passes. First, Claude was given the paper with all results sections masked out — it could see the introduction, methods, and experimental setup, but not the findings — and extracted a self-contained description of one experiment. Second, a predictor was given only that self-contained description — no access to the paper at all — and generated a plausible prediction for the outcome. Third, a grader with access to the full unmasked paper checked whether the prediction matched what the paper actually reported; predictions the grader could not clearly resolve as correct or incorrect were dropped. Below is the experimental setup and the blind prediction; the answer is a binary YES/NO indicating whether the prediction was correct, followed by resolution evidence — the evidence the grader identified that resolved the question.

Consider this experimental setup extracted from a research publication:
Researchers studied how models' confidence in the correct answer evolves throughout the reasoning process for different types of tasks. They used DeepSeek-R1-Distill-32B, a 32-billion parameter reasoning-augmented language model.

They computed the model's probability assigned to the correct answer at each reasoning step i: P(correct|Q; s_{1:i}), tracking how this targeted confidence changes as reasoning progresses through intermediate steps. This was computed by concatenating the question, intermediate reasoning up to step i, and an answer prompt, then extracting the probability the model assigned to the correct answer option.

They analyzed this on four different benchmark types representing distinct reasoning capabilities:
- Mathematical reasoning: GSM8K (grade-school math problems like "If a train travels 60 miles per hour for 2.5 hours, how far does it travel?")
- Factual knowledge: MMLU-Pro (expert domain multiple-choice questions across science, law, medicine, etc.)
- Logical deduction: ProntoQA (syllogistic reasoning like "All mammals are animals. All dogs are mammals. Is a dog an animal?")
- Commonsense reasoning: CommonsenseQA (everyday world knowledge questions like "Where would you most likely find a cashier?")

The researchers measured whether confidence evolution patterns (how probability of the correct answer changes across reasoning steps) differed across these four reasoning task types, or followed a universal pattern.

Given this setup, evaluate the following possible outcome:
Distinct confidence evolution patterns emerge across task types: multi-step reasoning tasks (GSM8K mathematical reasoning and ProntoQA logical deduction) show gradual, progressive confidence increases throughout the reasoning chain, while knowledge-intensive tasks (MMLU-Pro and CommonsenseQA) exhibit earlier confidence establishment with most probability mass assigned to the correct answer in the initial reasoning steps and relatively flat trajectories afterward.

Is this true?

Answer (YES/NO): NO